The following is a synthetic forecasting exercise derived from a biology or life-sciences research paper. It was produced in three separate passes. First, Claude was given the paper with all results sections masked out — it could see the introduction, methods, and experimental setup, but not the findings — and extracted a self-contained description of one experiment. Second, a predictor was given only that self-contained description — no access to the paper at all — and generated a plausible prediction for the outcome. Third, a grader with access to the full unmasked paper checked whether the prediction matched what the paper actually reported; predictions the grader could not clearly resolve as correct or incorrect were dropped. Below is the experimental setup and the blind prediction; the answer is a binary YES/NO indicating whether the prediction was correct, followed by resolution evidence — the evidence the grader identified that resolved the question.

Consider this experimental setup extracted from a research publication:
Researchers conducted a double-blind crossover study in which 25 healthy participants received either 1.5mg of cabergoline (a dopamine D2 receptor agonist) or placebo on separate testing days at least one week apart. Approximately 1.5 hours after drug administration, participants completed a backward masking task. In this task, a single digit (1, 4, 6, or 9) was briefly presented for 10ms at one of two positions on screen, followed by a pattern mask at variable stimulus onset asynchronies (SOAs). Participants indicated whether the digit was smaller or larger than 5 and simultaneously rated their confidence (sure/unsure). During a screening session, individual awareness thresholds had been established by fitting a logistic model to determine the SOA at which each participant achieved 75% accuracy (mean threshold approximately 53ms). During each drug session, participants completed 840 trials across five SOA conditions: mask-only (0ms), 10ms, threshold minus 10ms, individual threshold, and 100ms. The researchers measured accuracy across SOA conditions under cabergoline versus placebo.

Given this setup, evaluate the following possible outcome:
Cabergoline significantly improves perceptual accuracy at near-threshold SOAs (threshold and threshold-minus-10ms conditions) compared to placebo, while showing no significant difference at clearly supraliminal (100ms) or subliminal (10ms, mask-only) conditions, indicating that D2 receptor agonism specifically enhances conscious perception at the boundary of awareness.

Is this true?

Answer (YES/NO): NO